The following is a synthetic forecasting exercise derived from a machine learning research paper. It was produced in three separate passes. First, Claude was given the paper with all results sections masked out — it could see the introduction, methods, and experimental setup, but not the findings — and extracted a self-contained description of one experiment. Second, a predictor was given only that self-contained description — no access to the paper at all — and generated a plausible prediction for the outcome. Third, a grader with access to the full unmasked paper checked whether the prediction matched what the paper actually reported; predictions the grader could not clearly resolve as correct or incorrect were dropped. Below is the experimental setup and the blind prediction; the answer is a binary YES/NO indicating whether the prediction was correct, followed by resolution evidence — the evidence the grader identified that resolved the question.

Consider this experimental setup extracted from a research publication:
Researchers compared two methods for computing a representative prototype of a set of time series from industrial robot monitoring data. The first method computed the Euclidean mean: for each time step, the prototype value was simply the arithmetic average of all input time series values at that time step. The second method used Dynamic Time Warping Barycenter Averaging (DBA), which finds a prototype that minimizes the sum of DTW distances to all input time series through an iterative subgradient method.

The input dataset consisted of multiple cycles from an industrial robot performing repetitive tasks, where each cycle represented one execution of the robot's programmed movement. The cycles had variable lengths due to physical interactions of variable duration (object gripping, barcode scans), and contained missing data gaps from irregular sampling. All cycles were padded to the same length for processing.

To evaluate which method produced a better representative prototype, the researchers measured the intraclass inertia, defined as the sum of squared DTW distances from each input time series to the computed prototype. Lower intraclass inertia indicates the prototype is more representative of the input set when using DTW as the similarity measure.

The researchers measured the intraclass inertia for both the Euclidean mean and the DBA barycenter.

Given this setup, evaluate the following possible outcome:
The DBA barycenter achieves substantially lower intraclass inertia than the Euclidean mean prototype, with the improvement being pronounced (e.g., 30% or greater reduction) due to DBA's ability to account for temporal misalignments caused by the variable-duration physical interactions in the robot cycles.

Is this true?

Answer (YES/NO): YES